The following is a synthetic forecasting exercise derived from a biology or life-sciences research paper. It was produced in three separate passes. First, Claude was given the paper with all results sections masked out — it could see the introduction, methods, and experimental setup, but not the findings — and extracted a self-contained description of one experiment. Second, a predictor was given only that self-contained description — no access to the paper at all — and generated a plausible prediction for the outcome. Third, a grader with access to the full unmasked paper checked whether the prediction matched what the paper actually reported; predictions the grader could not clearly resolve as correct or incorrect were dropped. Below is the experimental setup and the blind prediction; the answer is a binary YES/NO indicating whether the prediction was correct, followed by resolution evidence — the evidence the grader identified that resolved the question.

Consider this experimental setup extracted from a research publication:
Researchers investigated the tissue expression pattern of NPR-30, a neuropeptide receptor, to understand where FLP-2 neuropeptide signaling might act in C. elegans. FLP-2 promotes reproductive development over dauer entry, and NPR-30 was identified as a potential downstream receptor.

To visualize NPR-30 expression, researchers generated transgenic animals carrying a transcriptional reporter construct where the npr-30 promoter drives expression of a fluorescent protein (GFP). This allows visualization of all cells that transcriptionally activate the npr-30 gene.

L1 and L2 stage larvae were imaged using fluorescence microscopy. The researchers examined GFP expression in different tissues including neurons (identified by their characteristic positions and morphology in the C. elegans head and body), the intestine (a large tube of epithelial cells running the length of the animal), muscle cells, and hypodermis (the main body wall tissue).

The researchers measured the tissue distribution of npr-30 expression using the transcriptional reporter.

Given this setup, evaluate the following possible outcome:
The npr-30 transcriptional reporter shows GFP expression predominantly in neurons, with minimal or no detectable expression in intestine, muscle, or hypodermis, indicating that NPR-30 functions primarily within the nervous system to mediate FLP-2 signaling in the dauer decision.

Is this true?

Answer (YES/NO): NO